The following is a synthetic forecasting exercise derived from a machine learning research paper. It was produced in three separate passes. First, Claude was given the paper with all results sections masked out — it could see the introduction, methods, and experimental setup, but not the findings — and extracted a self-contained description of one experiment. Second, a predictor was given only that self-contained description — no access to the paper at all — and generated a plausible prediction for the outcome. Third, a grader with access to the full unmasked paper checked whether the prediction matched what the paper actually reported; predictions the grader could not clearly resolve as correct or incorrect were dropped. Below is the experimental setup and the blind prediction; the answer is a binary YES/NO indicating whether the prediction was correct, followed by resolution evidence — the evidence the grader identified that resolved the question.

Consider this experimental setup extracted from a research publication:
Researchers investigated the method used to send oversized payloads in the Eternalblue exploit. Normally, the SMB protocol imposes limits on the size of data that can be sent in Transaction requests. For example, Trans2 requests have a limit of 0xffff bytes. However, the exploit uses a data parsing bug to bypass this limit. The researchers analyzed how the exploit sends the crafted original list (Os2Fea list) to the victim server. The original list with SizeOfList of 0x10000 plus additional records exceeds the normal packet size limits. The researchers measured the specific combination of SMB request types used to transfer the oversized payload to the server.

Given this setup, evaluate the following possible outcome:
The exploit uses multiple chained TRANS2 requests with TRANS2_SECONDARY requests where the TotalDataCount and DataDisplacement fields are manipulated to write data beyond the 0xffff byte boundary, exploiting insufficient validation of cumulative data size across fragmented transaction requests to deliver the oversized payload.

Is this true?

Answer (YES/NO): NO